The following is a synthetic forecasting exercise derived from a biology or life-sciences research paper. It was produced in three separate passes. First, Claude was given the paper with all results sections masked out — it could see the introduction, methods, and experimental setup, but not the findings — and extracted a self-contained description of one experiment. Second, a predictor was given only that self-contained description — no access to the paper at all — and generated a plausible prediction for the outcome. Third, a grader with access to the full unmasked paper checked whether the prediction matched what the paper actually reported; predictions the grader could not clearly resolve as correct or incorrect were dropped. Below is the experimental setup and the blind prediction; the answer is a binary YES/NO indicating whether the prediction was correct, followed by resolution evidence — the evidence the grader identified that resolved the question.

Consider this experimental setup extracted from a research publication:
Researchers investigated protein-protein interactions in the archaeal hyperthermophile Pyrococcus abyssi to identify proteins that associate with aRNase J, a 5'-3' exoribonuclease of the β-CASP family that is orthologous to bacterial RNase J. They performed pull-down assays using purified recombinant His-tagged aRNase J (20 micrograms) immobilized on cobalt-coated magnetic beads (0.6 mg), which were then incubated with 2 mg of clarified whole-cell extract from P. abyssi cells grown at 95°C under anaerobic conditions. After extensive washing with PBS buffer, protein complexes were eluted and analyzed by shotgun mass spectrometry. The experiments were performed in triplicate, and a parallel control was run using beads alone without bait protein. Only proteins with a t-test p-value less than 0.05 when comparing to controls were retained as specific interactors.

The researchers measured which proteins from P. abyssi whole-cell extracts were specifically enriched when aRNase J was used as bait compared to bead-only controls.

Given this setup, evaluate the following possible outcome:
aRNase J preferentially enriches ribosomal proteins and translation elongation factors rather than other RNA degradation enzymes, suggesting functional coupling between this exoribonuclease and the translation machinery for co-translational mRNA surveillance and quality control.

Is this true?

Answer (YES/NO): NO